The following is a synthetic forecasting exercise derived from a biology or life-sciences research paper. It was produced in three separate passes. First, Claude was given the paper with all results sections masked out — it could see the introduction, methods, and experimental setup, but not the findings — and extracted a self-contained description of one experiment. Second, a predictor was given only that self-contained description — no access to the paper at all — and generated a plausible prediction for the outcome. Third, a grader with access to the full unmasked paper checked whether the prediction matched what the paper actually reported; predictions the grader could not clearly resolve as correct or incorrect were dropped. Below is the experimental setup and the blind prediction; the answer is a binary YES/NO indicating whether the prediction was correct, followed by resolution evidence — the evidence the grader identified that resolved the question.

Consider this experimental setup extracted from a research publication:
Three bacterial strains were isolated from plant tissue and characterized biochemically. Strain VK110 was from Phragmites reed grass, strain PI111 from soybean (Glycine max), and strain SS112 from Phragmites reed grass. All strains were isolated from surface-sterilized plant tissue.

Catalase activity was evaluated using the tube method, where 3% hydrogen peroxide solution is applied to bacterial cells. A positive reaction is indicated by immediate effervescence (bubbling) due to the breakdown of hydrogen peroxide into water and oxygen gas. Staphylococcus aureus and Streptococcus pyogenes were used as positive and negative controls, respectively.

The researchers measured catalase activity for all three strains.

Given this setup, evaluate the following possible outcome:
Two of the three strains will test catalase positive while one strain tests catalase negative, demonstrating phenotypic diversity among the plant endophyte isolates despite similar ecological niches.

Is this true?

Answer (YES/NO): NO